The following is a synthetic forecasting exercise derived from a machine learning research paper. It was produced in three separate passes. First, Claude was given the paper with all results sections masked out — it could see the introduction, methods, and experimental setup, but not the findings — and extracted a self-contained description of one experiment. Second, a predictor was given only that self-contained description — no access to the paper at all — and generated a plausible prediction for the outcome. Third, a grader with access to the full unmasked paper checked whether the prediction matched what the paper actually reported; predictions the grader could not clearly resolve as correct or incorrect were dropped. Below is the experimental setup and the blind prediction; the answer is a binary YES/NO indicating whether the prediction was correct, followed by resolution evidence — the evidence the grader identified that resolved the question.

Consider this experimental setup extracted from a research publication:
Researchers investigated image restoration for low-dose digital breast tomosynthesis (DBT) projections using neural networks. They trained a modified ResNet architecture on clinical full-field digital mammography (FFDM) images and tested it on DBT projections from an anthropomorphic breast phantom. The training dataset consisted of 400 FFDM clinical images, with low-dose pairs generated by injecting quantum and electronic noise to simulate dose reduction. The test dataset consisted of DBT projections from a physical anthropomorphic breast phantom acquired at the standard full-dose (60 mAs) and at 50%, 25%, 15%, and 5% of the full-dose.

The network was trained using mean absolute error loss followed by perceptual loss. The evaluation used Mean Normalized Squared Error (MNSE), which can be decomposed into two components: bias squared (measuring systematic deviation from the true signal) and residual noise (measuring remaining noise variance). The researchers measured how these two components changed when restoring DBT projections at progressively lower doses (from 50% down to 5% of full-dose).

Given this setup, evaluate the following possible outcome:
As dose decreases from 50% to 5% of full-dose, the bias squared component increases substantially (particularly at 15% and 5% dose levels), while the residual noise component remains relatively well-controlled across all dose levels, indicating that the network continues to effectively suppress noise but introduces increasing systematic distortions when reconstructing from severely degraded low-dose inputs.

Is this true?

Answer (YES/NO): YES